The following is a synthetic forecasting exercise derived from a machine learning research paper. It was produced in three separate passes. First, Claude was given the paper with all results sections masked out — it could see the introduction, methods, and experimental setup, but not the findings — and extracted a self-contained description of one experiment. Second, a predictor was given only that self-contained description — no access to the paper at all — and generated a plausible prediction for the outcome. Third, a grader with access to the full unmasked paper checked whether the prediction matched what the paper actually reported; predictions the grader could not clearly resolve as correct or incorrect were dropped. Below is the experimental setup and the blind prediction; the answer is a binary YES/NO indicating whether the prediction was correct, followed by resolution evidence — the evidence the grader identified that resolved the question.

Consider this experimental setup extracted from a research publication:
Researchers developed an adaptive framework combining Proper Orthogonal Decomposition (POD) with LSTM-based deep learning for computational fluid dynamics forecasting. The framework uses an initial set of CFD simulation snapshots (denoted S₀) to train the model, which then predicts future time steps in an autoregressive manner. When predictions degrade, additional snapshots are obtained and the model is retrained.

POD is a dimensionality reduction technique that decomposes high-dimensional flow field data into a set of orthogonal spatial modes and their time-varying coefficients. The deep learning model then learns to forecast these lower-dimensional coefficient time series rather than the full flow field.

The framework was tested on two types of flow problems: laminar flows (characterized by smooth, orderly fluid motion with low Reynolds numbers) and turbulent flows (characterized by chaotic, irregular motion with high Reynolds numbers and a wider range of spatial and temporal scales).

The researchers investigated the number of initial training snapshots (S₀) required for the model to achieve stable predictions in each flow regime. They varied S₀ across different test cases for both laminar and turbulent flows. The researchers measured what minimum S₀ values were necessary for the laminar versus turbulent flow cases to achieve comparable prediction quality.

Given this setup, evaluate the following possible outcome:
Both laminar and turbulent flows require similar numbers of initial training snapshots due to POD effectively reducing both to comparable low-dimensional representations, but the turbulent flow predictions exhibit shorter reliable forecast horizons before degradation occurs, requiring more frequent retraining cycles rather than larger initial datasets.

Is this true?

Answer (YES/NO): NO